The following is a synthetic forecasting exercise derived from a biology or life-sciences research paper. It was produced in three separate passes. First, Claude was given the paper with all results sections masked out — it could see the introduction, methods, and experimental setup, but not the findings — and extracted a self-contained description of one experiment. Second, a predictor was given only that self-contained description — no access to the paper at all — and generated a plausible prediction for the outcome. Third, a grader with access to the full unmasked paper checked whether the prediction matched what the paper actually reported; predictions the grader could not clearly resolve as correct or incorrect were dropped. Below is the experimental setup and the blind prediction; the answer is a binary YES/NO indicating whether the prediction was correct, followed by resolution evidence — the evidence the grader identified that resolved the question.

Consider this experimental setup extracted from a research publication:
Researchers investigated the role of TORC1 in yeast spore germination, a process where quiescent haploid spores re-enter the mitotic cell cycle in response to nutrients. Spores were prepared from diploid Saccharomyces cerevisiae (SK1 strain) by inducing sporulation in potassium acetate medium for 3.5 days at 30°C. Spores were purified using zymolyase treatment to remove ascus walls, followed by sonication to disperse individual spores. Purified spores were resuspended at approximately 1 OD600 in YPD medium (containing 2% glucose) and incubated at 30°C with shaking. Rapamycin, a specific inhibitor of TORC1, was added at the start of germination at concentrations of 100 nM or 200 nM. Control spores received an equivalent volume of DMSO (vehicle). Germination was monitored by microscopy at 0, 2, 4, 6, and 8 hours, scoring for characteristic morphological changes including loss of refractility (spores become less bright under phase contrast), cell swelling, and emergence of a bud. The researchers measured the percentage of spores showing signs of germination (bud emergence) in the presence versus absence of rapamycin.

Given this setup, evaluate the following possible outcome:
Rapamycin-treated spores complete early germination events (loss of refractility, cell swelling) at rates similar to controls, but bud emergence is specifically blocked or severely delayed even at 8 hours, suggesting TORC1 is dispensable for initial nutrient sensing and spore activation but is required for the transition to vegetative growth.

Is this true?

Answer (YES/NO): NO